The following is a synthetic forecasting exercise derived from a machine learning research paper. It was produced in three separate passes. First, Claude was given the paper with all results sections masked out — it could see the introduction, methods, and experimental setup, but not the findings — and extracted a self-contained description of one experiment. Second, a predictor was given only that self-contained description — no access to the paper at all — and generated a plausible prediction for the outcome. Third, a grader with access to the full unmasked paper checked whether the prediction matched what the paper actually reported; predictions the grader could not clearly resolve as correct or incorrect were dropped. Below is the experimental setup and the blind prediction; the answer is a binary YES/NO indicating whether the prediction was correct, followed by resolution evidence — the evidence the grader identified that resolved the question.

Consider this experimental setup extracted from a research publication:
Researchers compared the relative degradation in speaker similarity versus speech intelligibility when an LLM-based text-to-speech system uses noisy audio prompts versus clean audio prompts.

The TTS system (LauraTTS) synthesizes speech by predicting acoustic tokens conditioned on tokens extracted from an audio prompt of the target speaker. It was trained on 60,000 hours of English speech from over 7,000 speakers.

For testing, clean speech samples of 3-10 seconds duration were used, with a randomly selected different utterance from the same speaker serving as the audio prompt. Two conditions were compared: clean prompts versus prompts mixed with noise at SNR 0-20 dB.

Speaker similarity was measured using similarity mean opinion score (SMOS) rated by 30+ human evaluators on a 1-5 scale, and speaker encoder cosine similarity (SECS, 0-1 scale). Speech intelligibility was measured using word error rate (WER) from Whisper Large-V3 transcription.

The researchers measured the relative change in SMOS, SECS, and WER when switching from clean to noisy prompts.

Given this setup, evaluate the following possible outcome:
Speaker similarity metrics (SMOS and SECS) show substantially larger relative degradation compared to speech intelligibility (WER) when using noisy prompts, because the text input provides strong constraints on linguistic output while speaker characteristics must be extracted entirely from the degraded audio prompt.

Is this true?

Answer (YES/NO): NO